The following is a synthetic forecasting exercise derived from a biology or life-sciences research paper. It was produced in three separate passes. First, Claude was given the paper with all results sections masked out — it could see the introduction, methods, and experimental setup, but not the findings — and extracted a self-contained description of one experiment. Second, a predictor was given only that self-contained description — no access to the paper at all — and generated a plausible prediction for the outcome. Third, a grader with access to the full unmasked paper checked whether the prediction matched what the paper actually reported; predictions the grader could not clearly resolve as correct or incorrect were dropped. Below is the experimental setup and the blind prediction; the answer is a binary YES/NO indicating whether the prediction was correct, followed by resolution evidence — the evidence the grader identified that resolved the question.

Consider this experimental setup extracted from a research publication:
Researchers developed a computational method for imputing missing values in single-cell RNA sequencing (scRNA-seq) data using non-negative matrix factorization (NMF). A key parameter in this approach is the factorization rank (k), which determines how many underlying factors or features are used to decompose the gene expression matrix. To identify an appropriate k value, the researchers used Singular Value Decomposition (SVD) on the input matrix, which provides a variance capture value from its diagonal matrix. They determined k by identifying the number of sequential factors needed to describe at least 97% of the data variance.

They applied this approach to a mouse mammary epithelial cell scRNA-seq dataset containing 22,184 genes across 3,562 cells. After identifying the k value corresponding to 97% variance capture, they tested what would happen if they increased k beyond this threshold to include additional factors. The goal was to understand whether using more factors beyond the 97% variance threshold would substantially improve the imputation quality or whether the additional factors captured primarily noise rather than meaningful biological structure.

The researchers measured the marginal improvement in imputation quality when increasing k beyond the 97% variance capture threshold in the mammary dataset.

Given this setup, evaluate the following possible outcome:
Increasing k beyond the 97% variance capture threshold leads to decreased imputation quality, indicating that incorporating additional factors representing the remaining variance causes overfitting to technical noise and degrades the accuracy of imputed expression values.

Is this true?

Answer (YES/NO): NO